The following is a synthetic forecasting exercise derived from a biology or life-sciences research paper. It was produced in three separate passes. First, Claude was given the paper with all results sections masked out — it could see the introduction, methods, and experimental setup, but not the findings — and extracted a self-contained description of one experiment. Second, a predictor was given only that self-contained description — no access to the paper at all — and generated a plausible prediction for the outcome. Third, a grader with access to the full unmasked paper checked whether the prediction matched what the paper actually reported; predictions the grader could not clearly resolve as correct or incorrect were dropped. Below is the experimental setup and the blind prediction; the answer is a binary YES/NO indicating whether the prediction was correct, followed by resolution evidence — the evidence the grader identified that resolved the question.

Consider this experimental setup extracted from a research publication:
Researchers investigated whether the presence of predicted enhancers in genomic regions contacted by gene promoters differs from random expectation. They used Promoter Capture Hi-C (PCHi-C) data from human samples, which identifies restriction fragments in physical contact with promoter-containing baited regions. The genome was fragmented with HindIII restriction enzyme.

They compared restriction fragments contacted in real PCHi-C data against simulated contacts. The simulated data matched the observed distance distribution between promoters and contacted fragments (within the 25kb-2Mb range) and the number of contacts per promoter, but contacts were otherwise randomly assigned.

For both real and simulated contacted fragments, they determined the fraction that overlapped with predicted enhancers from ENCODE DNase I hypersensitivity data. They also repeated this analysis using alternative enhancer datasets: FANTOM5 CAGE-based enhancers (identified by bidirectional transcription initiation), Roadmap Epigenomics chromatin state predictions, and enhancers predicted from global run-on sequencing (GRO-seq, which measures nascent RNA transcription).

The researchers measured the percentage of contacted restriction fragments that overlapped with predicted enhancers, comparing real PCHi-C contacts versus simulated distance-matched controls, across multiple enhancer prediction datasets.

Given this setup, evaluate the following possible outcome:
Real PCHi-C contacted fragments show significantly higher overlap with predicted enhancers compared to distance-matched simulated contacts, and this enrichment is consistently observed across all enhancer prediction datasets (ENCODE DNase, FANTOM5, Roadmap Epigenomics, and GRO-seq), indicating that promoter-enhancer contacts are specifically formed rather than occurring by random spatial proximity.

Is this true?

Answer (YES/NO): YES